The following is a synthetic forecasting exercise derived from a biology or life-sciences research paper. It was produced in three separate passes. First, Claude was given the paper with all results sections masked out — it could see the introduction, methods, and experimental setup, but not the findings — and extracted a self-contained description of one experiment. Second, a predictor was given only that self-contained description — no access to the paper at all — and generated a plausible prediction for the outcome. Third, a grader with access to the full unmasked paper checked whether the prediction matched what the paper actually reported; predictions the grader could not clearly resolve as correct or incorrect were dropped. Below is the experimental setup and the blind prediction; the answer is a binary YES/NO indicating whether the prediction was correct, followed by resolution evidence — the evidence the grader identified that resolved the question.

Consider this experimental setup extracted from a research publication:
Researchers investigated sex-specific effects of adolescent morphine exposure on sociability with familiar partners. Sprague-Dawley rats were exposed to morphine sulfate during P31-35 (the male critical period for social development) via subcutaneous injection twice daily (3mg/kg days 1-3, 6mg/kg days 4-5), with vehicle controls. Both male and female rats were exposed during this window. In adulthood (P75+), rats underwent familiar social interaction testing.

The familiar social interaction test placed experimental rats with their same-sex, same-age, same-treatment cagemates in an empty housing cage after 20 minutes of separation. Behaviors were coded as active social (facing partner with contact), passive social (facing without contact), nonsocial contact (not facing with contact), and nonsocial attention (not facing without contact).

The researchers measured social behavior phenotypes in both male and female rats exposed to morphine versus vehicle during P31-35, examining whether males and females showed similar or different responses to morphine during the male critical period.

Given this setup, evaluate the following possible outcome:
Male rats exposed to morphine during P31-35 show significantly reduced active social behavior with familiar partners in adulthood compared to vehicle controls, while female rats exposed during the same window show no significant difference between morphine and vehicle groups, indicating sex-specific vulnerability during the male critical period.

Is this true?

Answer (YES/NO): YES